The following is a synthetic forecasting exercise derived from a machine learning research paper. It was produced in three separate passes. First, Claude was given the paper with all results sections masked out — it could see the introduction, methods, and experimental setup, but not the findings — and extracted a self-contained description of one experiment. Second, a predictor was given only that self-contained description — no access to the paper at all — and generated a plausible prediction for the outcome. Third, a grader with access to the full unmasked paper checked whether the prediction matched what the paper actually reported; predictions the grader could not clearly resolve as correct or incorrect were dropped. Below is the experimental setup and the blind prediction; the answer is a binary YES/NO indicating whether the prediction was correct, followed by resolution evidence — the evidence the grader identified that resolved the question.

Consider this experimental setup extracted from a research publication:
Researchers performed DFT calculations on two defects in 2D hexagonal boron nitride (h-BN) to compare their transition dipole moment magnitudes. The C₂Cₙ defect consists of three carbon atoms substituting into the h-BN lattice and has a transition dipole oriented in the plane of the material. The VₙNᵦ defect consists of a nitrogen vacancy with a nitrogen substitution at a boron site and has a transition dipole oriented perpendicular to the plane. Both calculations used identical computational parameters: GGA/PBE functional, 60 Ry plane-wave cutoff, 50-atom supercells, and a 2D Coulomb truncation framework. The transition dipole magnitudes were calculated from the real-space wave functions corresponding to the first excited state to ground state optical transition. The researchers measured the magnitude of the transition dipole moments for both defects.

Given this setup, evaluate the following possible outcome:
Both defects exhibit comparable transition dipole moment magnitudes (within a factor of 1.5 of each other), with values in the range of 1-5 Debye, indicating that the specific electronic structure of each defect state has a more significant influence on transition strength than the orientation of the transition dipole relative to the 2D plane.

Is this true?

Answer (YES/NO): NO